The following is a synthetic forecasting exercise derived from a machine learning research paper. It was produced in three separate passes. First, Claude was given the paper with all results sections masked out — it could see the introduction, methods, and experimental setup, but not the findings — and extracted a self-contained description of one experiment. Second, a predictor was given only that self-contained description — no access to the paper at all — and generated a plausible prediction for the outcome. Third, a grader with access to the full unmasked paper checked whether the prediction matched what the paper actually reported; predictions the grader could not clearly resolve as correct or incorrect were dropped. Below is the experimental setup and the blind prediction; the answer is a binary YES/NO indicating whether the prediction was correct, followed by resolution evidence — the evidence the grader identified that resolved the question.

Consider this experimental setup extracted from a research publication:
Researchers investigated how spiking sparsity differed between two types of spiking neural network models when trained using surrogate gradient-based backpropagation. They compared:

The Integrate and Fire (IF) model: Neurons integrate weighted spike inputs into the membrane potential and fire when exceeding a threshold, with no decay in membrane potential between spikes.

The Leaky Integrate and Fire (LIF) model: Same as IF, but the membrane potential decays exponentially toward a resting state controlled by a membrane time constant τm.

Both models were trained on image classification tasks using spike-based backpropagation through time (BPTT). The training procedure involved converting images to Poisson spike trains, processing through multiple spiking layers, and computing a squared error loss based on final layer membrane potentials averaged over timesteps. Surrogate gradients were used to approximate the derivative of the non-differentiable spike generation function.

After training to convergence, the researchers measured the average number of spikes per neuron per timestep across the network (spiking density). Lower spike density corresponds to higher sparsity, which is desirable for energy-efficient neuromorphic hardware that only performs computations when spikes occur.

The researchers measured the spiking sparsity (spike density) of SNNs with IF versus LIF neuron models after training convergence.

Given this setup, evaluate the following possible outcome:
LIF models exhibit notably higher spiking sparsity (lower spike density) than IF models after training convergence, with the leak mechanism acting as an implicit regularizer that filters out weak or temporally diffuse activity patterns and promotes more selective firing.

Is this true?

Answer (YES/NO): NO